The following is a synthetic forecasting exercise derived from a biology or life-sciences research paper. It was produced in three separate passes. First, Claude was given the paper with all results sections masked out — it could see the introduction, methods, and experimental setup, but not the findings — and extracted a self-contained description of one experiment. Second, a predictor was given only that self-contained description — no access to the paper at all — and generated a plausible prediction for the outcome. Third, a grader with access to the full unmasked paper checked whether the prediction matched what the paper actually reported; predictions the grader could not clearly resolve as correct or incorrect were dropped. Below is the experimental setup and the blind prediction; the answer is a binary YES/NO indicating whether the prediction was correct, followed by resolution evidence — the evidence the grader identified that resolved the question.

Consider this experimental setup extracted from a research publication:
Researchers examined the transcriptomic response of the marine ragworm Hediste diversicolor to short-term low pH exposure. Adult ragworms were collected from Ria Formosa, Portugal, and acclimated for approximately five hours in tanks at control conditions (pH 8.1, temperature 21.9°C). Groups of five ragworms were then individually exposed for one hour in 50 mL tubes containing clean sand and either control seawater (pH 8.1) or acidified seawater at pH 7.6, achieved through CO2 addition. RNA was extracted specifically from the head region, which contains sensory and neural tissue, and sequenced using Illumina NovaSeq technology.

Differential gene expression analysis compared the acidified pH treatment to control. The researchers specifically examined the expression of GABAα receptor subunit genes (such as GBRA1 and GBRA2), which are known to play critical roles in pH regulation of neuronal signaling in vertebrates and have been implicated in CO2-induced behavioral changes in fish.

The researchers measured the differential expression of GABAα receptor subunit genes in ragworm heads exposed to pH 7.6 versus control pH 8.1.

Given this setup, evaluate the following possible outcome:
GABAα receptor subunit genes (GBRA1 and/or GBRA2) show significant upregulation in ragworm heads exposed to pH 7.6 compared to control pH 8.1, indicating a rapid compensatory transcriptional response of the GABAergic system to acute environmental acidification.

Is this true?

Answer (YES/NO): NO